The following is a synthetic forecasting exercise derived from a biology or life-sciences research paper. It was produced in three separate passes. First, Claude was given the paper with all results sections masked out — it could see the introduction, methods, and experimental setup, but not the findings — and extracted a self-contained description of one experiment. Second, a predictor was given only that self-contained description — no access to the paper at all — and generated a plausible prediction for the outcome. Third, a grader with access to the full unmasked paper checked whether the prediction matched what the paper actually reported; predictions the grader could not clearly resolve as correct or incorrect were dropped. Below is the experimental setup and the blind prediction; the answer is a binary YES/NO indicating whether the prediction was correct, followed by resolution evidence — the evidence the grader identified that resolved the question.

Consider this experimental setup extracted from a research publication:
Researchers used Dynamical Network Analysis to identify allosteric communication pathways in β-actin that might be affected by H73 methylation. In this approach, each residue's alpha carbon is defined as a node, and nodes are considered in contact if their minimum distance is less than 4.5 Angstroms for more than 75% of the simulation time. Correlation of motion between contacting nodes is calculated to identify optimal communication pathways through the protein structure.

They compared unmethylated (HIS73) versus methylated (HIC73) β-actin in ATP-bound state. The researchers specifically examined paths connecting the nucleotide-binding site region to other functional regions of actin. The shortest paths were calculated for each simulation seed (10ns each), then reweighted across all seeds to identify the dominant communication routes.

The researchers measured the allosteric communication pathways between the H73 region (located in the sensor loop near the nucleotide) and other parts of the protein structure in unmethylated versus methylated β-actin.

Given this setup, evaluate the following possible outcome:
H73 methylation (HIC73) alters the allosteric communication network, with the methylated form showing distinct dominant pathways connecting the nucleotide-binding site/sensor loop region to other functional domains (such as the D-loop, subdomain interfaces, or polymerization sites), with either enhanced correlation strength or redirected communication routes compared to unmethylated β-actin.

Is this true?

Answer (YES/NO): YES